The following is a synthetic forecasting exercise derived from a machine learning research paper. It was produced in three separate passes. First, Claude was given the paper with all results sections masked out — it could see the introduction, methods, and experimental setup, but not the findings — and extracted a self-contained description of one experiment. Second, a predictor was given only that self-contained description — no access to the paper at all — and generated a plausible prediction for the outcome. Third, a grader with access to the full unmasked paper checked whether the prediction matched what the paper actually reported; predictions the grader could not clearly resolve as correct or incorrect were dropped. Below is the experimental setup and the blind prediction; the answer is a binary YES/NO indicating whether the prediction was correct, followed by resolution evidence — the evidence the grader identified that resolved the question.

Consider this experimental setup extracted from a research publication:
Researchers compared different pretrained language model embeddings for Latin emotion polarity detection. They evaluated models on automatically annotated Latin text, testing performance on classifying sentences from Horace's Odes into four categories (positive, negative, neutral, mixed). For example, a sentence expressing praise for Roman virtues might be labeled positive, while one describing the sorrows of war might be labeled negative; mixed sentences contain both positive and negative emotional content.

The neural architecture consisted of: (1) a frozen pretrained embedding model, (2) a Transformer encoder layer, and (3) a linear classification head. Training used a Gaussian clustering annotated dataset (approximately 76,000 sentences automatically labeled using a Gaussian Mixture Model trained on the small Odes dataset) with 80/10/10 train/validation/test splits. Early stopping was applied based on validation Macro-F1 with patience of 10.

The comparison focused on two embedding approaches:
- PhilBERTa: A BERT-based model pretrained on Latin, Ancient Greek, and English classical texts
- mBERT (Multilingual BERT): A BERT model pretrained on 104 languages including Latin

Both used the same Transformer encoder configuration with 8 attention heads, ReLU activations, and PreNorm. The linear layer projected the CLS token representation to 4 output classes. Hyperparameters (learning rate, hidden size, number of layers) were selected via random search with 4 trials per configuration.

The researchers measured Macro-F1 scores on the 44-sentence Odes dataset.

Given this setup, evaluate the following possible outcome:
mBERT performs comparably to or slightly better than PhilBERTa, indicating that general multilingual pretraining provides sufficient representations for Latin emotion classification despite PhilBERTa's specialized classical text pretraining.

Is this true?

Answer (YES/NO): NO